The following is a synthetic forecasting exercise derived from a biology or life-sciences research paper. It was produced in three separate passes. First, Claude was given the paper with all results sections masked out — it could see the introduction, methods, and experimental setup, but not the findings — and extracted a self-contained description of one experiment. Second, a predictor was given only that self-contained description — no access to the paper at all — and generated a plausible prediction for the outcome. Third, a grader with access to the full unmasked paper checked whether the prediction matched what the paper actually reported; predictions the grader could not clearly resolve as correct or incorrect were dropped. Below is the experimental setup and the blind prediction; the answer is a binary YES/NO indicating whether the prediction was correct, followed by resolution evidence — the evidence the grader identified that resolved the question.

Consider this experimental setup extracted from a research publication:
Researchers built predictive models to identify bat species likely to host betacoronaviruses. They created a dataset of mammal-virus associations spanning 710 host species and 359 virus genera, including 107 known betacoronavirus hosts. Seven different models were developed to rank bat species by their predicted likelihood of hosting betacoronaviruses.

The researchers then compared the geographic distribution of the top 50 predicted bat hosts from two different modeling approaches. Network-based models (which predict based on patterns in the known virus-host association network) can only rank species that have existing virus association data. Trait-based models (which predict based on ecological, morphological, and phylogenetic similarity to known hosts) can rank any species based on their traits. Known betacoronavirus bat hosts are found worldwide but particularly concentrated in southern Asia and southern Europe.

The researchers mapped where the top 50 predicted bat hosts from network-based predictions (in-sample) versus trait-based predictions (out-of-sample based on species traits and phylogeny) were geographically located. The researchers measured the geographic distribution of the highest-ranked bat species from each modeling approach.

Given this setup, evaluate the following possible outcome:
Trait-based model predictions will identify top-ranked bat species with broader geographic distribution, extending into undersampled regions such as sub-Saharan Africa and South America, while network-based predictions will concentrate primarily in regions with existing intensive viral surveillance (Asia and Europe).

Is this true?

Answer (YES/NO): NO